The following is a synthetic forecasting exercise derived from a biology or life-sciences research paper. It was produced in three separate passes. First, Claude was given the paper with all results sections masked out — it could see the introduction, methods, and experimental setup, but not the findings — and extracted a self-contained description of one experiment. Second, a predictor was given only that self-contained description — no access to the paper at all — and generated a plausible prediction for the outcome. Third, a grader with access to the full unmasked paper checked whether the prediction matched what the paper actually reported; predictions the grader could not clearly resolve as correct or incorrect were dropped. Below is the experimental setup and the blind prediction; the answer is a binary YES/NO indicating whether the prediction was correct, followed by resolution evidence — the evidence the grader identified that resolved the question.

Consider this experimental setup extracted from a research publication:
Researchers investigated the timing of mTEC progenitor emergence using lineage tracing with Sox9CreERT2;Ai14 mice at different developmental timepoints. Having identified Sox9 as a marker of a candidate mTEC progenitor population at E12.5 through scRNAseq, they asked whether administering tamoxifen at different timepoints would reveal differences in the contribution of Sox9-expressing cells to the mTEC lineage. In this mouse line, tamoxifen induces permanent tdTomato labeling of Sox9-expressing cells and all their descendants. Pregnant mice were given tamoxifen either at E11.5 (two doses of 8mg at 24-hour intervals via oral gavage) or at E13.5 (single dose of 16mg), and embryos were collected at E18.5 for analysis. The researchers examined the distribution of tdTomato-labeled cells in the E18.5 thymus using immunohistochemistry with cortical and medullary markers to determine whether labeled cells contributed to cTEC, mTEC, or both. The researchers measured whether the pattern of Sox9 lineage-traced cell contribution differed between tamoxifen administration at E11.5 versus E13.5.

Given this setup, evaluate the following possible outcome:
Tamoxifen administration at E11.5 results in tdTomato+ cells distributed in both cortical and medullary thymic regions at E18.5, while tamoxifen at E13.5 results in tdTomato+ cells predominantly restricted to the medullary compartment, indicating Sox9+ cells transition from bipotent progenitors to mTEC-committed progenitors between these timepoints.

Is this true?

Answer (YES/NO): NO